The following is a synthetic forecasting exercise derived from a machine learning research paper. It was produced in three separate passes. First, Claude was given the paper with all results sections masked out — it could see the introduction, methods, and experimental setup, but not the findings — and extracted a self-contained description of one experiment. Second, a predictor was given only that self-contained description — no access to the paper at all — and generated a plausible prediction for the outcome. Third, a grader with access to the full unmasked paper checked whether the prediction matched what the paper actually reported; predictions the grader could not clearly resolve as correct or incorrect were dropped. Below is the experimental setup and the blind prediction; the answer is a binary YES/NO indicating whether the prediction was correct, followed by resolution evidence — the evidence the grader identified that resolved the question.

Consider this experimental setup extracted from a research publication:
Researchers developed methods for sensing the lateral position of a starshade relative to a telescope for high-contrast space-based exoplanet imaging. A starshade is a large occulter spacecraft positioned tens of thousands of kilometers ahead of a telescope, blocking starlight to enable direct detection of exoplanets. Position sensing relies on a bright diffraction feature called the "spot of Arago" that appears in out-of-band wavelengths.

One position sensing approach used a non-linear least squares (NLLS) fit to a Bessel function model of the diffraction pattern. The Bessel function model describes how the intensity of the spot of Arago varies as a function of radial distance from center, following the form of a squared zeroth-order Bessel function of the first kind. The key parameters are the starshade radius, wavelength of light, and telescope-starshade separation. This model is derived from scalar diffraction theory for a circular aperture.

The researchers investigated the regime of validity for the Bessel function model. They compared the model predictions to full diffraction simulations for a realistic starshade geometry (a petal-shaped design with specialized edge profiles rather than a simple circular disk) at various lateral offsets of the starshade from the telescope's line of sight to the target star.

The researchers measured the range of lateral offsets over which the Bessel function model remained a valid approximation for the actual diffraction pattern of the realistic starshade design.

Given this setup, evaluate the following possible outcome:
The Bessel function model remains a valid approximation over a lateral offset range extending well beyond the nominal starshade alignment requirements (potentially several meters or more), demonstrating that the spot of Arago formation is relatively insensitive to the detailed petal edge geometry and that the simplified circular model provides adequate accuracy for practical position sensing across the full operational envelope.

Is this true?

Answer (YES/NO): NO